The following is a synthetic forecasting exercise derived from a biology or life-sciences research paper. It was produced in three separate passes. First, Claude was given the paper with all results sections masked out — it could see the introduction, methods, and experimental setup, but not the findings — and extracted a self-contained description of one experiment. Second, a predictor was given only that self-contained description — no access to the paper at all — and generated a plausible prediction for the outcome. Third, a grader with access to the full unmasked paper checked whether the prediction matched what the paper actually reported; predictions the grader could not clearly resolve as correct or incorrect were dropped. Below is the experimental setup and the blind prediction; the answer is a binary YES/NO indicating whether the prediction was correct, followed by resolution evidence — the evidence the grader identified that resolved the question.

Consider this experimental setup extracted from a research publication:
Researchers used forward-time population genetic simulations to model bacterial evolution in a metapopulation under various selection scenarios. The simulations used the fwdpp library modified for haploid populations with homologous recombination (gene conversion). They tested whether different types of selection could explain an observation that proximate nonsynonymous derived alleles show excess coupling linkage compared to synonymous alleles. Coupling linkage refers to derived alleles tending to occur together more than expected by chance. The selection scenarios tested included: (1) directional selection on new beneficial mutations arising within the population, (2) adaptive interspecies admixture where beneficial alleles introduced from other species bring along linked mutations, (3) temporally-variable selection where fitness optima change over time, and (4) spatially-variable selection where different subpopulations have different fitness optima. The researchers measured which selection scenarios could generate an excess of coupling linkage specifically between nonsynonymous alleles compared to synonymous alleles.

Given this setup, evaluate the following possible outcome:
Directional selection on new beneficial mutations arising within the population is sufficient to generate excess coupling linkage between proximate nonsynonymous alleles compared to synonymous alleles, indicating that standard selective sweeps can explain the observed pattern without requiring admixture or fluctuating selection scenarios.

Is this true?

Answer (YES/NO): NO